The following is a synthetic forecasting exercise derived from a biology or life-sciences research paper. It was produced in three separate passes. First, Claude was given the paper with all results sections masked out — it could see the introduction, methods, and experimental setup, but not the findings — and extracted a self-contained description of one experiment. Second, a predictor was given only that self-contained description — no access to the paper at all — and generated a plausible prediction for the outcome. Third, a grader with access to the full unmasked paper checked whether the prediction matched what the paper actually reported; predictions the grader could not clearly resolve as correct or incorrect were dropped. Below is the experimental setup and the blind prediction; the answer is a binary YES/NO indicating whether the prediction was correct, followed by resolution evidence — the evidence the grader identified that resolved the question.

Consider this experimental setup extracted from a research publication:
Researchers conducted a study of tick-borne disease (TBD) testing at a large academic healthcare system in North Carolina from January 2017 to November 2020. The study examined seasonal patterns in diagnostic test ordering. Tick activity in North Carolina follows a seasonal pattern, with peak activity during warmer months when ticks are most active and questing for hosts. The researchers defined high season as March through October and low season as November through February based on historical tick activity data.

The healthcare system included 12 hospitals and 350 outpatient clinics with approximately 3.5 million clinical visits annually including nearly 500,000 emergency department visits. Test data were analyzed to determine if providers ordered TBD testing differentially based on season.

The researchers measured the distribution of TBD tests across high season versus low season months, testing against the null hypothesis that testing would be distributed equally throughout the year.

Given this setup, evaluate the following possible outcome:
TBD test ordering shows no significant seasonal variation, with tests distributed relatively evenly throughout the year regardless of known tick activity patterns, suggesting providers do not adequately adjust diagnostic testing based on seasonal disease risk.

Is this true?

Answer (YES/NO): NO